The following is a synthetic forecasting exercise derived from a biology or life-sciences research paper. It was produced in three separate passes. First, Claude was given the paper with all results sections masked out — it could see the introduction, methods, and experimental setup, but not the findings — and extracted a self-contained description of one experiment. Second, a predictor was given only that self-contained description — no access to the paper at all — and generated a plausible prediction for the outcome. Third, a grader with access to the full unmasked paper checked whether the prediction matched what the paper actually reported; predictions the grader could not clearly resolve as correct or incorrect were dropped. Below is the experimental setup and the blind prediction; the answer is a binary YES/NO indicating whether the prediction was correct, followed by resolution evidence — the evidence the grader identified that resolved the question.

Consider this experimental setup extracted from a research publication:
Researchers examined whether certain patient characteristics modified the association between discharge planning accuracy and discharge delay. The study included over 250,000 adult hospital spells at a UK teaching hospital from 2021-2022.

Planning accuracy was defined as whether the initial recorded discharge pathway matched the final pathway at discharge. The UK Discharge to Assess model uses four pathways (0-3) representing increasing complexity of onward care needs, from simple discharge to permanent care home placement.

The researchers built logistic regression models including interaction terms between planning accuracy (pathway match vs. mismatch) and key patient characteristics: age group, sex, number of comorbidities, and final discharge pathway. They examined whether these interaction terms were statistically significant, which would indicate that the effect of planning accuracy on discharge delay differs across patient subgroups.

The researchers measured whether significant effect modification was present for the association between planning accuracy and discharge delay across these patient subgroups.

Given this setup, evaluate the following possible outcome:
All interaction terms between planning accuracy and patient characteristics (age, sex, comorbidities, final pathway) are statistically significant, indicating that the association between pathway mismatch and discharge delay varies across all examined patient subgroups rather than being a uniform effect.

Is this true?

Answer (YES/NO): NO